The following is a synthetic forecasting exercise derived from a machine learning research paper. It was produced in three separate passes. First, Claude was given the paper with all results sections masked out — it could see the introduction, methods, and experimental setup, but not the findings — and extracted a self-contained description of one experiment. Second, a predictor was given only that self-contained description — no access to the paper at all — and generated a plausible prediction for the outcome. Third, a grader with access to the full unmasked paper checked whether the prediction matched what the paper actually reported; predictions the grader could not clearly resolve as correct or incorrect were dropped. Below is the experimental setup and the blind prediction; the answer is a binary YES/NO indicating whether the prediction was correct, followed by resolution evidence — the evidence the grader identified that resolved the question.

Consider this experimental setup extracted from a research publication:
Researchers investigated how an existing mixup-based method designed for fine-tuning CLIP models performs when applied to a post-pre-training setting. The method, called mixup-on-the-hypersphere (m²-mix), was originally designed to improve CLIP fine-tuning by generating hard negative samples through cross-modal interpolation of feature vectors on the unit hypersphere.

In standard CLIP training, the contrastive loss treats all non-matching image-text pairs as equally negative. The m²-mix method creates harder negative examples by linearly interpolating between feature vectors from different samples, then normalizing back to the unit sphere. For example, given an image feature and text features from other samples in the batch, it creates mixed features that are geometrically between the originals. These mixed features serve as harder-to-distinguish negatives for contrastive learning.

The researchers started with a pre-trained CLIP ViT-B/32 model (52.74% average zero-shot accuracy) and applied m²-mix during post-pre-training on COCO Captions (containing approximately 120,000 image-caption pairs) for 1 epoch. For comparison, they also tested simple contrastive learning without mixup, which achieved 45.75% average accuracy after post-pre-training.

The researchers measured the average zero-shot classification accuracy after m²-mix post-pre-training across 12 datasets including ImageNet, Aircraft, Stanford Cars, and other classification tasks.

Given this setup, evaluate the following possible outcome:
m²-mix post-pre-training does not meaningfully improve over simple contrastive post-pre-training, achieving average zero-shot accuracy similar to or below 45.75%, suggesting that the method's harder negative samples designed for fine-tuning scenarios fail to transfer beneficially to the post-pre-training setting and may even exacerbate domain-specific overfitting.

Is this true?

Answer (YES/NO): NO